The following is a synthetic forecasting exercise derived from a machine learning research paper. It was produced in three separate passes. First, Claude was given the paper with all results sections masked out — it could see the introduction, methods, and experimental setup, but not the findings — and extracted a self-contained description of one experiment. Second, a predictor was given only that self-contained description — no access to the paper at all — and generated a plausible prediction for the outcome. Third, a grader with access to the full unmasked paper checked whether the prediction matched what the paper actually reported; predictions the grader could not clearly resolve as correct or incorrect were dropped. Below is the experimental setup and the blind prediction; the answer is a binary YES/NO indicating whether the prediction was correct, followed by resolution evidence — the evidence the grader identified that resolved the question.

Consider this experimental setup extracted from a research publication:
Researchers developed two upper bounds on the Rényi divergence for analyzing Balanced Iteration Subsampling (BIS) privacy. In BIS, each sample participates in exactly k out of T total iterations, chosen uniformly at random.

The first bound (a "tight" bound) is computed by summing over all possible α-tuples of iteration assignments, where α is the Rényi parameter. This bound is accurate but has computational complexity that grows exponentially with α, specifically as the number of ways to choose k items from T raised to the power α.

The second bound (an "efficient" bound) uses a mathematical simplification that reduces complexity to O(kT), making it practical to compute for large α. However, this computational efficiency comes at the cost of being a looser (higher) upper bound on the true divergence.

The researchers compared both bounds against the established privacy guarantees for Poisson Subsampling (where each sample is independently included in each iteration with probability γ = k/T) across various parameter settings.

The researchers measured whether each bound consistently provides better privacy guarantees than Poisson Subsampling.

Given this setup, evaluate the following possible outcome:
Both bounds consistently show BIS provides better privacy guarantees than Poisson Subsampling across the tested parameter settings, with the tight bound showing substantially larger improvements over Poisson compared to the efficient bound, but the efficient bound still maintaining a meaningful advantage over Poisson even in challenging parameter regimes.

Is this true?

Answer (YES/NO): NO